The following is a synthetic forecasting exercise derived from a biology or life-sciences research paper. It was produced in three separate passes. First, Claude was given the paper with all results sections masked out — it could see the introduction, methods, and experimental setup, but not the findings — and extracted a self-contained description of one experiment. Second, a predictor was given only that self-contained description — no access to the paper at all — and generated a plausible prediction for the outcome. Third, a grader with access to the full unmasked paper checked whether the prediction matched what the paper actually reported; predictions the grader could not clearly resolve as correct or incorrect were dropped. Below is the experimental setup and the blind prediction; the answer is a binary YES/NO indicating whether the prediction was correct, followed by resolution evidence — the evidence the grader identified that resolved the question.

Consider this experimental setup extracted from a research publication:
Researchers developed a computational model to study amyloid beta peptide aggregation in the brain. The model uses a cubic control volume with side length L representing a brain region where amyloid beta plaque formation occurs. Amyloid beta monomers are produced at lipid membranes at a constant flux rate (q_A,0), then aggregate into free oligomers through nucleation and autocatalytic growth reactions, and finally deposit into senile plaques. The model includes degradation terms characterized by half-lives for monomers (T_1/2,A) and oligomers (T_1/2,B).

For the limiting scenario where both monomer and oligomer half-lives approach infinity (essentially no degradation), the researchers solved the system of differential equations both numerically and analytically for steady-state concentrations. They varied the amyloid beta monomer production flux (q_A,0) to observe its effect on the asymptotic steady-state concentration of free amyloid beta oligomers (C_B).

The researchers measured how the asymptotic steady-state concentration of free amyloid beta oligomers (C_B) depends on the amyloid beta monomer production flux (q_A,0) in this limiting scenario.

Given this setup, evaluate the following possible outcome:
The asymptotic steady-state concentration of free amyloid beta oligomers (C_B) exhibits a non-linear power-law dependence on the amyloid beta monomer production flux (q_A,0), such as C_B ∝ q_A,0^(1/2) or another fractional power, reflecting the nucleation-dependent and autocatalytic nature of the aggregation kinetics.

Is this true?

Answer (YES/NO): NO